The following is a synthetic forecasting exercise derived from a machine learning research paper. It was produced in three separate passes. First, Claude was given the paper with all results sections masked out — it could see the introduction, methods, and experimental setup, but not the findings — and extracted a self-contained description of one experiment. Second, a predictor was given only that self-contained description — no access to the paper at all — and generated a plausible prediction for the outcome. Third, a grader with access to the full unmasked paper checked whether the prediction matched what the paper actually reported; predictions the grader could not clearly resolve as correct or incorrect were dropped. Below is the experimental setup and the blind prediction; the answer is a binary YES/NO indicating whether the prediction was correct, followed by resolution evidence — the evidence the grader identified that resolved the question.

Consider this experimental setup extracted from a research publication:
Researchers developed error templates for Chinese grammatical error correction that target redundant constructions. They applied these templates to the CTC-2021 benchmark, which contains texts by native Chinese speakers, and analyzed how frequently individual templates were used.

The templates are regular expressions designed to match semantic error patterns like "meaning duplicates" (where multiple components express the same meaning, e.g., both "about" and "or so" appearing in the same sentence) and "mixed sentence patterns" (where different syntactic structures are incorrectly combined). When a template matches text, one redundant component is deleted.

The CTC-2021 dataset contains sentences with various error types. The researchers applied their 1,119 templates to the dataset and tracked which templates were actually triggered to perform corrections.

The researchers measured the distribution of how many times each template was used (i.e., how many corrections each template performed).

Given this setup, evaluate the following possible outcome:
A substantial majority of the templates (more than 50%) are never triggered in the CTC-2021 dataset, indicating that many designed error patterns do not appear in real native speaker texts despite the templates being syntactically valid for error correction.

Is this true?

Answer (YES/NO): YES